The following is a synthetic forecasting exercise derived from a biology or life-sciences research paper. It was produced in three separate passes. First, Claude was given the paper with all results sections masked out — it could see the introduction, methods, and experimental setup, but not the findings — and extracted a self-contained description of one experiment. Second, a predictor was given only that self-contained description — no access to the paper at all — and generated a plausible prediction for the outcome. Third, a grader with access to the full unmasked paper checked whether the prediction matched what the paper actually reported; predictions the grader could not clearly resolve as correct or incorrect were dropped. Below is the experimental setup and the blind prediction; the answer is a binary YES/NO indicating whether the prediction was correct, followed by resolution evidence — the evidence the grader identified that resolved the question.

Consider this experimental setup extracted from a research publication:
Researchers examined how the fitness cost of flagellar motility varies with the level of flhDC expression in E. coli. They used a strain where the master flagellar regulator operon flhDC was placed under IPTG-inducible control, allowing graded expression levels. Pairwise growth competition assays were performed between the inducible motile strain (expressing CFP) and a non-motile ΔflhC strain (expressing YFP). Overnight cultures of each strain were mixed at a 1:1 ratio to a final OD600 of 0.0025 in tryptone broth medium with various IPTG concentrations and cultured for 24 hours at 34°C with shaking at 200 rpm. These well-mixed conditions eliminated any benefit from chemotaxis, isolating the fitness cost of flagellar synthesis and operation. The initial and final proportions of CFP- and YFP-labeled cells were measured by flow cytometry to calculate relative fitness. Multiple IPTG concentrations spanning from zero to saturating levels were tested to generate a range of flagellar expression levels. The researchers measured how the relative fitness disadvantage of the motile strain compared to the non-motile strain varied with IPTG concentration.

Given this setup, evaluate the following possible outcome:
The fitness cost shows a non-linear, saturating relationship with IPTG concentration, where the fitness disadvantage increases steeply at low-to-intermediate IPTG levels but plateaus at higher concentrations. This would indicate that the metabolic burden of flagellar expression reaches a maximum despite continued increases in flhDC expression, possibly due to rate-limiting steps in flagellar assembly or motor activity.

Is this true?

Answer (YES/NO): NO